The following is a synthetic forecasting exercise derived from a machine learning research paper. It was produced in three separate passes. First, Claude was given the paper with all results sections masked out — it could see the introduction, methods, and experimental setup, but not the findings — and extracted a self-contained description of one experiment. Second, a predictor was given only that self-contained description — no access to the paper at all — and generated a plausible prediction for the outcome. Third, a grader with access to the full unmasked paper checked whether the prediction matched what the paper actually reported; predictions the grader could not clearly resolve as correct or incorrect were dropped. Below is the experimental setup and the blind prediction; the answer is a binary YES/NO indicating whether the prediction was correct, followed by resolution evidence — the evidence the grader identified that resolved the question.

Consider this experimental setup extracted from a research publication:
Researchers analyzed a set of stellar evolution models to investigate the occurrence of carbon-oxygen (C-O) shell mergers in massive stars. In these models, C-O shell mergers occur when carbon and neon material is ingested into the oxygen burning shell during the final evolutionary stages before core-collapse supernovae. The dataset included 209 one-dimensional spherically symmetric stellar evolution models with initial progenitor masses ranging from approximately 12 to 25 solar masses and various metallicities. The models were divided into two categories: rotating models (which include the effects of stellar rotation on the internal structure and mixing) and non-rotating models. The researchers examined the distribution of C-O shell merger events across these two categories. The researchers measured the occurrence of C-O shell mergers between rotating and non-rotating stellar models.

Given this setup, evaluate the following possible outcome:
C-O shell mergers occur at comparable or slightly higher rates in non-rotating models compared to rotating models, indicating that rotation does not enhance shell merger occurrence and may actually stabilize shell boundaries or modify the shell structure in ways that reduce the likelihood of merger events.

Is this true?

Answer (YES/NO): NO